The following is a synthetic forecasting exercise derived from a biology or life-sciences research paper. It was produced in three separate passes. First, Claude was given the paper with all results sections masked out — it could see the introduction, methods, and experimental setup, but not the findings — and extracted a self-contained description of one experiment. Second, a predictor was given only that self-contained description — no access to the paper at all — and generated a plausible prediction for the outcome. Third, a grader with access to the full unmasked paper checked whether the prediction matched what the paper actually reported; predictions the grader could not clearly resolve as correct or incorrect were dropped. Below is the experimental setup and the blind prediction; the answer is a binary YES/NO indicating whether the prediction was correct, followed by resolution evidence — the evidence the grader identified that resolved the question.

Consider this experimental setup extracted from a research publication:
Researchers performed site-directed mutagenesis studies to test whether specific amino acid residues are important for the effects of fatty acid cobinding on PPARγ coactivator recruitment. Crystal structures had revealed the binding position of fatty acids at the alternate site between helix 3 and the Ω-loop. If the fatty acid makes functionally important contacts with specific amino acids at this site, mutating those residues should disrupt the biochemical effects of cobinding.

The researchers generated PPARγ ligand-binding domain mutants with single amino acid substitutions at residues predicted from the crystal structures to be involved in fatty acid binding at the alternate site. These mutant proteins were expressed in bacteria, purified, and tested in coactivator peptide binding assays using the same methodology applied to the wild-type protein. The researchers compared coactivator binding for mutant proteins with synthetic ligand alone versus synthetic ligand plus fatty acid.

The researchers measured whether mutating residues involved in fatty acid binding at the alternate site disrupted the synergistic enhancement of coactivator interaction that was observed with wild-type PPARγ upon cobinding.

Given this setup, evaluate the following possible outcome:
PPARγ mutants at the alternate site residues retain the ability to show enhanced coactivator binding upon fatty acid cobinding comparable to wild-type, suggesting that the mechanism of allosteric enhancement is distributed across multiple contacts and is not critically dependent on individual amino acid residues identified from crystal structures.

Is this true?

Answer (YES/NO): NO